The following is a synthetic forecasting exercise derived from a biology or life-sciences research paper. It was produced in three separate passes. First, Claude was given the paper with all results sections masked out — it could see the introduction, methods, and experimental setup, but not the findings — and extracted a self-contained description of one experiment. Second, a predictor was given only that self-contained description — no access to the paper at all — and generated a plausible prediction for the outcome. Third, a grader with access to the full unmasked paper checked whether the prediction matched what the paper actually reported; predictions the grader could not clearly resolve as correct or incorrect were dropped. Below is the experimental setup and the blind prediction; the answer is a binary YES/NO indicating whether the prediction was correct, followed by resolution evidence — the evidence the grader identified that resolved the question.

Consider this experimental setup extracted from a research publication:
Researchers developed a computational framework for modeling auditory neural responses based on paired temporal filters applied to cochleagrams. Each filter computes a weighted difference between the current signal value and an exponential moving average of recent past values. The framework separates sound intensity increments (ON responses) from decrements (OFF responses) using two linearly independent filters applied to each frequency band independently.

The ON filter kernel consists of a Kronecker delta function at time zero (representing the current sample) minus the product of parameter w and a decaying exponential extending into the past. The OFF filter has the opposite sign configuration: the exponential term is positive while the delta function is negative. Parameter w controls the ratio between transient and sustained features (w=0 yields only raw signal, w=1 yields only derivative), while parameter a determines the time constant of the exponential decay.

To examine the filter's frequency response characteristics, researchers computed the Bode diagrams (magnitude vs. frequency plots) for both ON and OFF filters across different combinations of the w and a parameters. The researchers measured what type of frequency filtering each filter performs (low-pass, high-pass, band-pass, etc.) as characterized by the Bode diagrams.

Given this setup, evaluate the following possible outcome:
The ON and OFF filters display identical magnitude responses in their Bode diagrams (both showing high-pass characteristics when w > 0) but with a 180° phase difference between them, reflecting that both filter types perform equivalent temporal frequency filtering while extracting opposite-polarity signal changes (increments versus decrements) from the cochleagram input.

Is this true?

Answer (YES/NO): NO